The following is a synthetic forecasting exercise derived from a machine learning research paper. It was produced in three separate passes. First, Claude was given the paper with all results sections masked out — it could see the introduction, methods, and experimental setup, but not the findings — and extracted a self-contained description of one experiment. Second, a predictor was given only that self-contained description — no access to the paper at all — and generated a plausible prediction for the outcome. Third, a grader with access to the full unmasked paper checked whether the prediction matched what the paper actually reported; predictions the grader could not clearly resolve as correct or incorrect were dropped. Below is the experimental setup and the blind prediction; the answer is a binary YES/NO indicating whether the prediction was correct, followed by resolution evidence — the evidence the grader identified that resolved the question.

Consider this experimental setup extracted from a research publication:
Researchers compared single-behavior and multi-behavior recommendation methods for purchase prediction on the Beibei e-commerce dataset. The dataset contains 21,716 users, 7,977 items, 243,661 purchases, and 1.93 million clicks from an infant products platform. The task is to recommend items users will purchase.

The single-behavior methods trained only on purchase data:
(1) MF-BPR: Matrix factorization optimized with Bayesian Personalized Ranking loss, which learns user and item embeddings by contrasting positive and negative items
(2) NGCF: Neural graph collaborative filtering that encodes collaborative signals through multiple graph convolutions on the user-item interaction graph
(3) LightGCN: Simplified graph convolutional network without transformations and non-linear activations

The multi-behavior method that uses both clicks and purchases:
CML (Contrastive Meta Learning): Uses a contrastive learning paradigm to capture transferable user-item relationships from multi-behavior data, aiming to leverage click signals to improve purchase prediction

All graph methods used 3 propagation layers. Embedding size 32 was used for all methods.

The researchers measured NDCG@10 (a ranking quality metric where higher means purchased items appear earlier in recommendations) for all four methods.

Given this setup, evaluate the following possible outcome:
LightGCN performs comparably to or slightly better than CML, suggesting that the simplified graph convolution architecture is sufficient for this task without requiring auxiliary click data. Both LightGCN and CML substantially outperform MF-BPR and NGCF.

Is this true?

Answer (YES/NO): NO